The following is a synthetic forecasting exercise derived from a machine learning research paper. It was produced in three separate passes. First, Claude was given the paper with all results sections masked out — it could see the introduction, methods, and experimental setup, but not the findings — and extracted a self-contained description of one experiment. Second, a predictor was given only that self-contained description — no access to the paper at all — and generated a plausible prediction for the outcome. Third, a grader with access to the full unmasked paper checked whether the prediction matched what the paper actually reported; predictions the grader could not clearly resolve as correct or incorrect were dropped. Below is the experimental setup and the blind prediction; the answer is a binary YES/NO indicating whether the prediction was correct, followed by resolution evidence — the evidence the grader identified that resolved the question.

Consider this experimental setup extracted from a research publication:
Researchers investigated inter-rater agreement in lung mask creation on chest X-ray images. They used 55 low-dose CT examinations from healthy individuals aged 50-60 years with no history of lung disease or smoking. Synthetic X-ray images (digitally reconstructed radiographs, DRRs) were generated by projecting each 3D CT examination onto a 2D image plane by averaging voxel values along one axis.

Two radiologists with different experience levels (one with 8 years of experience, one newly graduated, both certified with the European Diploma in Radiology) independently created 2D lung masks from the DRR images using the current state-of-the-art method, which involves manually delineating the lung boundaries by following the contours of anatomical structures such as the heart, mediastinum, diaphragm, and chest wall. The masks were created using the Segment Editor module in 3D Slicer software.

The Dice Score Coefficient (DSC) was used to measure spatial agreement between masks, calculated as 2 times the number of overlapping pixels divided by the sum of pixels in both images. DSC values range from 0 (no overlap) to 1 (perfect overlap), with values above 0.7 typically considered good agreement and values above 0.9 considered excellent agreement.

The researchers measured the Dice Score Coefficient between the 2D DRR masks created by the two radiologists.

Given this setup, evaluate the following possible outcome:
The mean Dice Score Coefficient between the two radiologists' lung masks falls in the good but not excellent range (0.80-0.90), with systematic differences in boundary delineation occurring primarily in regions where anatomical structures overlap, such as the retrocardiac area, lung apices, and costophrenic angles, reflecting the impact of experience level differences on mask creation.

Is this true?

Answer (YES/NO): NO